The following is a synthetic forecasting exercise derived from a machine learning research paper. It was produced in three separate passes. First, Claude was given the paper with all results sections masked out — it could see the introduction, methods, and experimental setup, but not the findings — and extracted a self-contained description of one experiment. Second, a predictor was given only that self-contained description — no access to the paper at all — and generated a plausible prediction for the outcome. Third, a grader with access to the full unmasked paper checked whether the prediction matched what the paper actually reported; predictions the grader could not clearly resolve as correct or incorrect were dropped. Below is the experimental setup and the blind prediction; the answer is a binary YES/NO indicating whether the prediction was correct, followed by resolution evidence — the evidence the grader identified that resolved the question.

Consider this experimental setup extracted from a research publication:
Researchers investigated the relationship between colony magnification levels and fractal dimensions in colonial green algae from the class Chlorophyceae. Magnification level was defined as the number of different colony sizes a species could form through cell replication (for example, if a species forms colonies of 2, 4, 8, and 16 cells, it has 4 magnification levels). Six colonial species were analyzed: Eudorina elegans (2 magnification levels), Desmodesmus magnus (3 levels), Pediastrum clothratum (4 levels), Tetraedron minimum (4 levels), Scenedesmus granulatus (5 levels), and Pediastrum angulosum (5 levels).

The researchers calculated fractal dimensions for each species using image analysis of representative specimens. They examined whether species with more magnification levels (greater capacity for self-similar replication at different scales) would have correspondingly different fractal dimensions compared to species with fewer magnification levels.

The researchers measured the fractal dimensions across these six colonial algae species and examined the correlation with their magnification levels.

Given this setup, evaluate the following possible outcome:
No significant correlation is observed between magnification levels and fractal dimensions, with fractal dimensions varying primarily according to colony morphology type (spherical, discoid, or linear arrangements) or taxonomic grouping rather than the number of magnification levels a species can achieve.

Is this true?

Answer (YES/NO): YES